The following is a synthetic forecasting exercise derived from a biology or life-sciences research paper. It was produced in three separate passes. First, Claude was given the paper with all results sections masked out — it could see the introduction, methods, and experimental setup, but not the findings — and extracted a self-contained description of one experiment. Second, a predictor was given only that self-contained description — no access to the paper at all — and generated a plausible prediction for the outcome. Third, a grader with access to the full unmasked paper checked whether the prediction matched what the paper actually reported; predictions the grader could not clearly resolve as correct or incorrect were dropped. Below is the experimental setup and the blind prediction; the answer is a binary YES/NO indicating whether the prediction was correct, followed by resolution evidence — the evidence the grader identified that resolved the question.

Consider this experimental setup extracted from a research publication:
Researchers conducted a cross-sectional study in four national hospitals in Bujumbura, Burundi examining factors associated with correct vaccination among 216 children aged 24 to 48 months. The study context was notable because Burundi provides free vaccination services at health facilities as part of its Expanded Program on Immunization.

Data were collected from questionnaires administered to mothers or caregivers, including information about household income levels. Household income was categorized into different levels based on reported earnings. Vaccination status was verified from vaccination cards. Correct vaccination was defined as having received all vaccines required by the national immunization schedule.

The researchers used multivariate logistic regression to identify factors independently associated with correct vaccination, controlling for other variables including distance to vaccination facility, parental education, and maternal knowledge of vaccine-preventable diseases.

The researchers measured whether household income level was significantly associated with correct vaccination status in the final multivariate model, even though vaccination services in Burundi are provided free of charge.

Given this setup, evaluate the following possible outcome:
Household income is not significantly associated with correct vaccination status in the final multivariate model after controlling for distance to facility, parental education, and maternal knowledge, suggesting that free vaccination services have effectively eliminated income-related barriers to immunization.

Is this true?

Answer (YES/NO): NO